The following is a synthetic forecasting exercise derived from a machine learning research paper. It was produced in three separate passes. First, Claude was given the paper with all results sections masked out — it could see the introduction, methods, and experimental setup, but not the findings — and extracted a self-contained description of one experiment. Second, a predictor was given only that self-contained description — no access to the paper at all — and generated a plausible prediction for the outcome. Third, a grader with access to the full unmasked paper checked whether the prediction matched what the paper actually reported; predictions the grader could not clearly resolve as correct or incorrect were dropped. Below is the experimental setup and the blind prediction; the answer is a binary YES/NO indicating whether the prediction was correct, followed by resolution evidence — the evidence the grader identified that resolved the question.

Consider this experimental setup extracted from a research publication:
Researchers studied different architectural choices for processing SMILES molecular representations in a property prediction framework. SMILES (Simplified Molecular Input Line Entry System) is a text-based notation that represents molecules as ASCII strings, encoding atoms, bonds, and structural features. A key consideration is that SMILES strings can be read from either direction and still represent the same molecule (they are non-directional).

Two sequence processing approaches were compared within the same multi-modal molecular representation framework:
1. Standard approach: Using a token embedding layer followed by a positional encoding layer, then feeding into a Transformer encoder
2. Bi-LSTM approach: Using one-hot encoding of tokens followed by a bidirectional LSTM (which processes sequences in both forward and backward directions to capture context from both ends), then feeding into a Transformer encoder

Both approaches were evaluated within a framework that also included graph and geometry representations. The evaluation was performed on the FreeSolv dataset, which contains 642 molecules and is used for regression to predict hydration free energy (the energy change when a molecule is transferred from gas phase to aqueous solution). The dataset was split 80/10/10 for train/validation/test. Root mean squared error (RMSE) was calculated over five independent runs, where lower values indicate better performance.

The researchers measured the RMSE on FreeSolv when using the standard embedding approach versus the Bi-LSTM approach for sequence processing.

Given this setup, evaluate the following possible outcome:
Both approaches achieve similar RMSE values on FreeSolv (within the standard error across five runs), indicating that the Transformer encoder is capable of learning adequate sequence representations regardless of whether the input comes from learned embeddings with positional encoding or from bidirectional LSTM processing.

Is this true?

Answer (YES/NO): NO